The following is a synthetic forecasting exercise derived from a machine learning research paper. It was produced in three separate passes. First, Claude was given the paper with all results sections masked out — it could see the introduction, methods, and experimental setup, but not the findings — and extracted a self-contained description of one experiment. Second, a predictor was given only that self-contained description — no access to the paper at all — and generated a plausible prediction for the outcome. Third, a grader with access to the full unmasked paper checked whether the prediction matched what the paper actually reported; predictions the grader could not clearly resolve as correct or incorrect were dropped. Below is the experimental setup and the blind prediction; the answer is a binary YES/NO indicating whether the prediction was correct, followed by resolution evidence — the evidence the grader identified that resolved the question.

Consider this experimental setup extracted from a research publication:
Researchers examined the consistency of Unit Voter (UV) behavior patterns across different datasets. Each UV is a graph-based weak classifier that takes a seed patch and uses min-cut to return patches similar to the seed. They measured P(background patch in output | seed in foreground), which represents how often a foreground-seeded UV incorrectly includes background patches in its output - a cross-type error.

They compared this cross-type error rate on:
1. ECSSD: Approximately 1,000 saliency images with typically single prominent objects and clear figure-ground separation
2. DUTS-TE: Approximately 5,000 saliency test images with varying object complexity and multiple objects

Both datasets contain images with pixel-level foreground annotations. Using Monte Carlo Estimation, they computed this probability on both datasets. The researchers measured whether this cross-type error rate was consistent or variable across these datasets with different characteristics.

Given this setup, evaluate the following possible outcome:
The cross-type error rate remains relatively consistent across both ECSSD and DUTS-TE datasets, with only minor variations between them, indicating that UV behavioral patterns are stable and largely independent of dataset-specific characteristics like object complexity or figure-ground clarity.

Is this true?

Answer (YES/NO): NO